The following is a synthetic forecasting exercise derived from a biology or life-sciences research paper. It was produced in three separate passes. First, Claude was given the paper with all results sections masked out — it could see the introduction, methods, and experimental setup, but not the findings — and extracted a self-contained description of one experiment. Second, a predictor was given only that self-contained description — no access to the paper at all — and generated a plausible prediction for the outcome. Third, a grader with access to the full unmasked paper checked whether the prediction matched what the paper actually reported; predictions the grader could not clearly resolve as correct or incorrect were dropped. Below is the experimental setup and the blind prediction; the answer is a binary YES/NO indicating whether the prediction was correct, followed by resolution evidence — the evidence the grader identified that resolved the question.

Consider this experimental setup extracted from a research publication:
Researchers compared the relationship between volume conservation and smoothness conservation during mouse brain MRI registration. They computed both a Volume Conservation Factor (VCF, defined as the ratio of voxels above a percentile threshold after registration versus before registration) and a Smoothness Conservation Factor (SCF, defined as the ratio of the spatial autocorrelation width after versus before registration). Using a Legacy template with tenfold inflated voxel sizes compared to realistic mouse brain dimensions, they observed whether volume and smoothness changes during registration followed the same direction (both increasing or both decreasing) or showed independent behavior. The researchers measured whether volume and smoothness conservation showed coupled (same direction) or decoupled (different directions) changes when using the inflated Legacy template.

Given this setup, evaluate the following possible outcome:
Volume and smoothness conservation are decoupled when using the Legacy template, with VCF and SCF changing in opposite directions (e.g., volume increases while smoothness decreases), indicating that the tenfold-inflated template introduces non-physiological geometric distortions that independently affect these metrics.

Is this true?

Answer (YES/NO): NO